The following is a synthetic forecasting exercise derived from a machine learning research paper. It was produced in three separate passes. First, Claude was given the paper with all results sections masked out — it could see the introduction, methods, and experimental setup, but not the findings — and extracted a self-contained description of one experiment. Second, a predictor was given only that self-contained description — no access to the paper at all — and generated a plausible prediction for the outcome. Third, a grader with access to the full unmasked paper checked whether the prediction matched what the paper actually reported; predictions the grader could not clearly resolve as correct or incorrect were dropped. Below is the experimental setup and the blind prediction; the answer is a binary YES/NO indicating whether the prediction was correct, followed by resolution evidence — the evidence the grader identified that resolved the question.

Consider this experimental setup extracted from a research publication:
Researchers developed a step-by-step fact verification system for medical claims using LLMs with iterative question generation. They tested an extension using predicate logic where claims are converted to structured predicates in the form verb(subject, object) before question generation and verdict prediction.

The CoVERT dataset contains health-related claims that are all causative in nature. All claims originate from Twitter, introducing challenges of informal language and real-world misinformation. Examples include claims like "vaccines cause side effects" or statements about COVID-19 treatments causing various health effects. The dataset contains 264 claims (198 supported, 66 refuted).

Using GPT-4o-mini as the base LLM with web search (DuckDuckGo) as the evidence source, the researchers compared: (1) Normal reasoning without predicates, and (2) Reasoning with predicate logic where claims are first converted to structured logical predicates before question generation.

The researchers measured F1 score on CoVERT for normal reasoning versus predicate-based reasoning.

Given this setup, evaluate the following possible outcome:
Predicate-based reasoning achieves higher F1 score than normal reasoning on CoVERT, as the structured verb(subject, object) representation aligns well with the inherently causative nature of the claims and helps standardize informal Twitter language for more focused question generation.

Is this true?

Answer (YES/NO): NO